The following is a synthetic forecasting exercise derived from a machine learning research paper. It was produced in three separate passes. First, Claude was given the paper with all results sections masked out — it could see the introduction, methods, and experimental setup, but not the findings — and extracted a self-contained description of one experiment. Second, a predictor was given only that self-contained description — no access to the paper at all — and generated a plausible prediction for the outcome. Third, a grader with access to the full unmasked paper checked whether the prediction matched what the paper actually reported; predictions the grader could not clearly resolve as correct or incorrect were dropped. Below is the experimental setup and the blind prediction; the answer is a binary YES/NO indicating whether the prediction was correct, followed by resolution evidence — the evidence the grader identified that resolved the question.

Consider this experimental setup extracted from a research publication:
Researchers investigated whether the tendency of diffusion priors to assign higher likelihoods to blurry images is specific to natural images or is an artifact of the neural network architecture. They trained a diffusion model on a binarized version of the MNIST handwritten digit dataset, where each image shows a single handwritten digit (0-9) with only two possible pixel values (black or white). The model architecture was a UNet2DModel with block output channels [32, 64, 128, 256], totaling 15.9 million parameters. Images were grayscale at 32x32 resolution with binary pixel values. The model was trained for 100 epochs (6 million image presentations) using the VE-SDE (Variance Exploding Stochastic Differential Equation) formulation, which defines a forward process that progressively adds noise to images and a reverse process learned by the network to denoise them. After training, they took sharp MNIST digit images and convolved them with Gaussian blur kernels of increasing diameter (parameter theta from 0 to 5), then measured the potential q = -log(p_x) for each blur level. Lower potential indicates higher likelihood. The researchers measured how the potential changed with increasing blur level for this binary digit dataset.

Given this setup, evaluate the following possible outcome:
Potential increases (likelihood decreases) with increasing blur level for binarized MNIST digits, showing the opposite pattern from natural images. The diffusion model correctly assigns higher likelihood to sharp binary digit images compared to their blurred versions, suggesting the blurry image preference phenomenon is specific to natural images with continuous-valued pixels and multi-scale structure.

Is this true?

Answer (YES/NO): YES